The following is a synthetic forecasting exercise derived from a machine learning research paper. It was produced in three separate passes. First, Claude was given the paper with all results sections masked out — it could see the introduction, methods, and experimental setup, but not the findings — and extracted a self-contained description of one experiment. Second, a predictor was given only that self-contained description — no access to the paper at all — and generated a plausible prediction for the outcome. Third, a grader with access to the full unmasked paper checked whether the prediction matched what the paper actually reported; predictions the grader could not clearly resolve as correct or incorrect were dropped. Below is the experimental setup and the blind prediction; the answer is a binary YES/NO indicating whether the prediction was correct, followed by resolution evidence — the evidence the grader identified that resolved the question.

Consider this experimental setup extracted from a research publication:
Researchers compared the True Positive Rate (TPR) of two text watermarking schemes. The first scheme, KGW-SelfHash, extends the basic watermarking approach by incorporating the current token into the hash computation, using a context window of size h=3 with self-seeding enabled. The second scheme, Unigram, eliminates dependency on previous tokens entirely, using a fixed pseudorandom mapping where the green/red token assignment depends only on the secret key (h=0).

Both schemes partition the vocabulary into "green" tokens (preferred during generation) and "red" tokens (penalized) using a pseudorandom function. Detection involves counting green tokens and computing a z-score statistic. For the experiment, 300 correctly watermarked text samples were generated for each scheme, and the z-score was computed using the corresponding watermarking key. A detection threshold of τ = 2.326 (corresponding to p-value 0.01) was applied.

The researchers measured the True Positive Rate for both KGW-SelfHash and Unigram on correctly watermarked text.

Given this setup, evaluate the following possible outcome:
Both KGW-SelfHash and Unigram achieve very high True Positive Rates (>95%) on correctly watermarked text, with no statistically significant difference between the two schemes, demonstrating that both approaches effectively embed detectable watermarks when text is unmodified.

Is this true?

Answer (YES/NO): NO